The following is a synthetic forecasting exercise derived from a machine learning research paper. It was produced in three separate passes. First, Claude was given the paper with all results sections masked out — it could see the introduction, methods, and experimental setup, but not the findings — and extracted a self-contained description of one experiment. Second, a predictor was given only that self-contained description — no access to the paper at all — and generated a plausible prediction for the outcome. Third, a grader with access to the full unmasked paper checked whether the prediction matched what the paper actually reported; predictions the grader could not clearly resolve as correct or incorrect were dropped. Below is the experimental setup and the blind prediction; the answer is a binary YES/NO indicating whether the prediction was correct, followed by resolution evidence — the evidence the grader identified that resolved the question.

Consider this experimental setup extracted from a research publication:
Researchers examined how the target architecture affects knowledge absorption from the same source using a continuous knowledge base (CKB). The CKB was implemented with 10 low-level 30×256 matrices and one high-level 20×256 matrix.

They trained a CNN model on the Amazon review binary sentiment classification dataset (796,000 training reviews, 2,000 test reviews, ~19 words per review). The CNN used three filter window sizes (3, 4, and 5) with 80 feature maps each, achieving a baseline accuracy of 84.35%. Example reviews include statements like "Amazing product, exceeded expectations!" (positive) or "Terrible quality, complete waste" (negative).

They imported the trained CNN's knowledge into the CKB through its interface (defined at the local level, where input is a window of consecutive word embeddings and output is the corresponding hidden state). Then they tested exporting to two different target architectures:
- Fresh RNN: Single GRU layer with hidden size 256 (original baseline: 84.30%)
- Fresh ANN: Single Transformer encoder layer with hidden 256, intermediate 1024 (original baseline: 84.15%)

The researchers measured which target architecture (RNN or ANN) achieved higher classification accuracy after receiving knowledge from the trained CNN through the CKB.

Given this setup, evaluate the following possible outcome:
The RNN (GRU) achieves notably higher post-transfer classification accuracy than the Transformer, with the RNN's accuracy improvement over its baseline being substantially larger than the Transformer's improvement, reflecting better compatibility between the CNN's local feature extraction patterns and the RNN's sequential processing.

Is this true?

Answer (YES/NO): NO